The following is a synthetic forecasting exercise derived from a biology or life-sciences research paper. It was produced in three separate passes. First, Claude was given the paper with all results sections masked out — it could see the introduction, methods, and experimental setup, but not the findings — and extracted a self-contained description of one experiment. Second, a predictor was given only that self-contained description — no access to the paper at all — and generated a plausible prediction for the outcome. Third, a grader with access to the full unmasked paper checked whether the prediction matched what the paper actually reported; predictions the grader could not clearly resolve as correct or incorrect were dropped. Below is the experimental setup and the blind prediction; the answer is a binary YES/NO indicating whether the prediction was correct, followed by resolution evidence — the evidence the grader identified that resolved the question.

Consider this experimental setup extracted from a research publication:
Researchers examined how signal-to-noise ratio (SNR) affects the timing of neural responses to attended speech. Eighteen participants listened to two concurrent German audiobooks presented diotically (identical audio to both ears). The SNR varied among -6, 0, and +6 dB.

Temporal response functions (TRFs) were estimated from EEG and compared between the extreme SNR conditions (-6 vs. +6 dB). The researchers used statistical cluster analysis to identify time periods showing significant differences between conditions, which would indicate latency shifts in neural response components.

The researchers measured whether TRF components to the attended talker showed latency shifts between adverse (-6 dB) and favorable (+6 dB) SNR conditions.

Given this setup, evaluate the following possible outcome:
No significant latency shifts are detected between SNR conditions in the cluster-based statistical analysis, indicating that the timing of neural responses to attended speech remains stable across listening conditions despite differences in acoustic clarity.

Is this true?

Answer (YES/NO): NO